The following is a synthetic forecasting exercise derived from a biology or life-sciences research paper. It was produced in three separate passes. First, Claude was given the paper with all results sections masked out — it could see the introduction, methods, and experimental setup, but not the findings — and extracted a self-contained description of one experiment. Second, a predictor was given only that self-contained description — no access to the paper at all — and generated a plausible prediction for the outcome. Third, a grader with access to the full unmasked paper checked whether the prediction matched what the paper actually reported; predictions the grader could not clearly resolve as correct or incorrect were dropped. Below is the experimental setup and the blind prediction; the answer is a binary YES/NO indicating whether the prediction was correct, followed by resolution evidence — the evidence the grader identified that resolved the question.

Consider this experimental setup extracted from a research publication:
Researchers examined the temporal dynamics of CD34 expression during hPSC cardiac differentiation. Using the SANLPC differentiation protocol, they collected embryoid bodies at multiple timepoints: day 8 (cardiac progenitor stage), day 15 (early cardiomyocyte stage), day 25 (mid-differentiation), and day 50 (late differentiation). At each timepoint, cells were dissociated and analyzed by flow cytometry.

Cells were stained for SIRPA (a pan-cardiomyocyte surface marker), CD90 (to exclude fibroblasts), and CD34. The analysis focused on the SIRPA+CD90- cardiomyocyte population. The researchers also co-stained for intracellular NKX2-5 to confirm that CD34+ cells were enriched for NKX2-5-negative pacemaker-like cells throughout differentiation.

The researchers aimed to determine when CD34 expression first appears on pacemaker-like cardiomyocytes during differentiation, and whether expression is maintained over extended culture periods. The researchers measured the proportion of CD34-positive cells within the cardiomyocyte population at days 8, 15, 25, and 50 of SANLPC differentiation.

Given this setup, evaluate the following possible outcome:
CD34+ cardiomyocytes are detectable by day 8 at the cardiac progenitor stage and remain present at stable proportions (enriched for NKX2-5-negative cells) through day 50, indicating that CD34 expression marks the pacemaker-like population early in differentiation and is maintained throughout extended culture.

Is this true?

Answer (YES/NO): NO